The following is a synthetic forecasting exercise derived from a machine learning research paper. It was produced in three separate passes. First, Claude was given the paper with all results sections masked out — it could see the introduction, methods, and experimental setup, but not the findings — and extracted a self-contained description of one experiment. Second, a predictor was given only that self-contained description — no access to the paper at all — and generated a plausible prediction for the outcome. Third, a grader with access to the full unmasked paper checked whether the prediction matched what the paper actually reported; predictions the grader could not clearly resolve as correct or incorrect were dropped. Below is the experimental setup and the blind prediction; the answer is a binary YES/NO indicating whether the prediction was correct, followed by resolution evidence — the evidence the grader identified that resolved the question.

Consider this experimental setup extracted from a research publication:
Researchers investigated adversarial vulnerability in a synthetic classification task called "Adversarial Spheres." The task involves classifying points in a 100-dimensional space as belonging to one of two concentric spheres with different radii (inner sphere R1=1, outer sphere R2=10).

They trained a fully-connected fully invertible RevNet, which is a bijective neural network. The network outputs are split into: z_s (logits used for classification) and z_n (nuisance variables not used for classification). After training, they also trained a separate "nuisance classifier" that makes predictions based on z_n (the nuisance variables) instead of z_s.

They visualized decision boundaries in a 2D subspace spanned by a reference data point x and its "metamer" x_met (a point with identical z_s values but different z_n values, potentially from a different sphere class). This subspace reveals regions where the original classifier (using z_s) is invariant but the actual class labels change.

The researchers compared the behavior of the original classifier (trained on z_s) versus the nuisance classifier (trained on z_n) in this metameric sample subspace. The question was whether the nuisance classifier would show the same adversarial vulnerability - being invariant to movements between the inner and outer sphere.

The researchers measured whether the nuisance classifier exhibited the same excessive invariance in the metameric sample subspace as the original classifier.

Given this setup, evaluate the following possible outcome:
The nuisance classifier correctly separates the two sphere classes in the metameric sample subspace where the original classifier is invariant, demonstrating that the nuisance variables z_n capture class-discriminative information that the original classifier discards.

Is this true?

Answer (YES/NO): YES